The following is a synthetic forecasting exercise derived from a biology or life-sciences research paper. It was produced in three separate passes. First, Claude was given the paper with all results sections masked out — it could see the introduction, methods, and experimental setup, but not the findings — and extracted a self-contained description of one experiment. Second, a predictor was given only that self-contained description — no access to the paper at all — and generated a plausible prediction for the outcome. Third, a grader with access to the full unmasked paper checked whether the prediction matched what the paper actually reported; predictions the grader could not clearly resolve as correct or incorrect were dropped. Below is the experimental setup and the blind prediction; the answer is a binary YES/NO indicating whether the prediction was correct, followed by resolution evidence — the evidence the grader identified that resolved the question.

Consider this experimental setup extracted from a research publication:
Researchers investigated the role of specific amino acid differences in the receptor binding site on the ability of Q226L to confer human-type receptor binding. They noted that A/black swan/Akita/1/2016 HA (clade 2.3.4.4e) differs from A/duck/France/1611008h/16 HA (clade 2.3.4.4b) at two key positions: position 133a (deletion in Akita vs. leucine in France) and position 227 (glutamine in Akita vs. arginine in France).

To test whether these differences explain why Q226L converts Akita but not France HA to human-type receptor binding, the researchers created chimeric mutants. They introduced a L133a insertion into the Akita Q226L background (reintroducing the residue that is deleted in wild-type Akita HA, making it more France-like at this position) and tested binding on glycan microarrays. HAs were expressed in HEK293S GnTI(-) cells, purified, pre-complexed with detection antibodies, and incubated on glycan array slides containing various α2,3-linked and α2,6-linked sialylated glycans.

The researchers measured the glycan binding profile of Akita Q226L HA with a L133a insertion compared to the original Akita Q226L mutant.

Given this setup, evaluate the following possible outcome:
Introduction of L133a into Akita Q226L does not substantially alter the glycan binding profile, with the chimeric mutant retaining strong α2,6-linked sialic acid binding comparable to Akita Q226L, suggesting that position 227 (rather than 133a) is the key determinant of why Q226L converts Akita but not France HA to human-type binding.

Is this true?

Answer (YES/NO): NO